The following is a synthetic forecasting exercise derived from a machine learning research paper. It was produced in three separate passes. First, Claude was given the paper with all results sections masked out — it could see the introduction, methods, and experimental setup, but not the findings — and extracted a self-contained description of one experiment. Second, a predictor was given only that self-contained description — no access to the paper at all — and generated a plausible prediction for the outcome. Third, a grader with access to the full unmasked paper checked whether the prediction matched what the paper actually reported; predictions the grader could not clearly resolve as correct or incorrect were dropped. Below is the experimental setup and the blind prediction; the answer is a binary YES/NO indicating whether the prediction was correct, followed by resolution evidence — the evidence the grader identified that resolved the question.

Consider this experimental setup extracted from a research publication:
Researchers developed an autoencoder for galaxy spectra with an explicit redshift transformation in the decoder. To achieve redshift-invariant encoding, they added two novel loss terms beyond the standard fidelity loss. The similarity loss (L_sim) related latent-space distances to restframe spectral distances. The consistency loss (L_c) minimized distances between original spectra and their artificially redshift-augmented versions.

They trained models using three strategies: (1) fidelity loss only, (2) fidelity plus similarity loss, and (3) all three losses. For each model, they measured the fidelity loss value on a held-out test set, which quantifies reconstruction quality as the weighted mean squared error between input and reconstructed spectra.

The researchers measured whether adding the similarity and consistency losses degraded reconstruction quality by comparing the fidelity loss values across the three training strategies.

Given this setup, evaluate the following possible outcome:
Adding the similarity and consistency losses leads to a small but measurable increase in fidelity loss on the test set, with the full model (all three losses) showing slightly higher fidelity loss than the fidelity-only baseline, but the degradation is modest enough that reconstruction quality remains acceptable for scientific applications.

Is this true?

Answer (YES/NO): YES